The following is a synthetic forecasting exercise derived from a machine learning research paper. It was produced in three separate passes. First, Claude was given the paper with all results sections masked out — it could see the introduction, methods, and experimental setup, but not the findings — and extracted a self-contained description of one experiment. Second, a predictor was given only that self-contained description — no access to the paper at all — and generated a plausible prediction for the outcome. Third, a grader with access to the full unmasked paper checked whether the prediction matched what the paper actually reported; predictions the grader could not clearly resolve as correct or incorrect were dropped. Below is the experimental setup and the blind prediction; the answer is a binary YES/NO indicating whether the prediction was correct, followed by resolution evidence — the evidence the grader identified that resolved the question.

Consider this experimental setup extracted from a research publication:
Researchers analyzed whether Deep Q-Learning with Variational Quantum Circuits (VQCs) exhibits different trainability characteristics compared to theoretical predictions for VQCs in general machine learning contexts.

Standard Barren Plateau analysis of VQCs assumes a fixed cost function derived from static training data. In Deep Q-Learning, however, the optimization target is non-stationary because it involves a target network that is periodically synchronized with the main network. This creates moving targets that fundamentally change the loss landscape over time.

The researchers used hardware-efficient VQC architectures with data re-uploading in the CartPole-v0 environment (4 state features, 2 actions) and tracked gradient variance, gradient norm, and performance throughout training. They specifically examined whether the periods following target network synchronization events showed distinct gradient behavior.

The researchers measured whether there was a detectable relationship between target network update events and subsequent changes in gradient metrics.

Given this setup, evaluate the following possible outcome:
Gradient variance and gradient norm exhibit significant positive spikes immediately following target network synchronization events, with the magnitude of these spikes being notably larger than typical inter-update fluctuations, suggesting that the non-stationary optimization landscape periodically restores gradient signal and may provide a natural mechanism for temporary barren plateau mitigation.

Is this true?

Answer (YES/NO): YES